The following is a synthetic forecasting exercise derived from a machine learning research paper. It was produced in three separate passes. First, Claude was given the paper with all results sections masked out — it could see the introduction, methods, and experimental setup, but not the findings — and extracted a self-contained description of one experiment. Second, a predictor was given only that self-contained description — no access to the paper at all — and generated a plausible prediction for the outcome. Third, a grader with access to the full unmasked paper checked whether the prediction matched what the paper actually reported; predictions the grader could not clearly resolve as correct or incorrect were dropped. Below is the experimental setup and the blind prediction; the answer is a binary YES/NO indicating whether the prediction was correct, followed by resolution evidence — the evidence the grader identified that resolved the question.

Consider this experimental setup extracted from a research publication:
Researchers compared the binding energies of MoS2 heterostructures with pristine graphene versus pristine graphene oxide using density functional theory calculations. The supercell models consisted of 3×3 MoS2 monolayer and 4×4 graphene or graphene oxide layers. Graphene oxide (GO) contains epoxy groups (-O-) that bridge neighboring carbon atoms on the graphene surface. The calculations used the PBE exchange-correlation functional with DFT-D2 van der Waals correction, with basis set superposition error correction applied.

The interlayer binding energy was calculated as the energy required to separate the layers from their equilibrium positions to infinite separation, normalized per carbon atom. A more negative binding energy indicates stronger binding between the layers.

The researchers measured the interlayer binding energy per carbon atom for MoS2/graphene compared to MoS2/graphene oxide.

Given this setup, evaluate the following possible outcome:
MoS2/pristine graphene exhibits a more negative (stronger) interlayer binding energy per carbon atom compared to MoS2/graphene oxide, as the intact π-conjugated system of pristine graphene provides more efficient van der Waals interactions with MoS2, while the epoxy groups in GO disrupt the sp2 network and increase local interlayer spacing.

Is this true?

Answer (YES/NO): NO